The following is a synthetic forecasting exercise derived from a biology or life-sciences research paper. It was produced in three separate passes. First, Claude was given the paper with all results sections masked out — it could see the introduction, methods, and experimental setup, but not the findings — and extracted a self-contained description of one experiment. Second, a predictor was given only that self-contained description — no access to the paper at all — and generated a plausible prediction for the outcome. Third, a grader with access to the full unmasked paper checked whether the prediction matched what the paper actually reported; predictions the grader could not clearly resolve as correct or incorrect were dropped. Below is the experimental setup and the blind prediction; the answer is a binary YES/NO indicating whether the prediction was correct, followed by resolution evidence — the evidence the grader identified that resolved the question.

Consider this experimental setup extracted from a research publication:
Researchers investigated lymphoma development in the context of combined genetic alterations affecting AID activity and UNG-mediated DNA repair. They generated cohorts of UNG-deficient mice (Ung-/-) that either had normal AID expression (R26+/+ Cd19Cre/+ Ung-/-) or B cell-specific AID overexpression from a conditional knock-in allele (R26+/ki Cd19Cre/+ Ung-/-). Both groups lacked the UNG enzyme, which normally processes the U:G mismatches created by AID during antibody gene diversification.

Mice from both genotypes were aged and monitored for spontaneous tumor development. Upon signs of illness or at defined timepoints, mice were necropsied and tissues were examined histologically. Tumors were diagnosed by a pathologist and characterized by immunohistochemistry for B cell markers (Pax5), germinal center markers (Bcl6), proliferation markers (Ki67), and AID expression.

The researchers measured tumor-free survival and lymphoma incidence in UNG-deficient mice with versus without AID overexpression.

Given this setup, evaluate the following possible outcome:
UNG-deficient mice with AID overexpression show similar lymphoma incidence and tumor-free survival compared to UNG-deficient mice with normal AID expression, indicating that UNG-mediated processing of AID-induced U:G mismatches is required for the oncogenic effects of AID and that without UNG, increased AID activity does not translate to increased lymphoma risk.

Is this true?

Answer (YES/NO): NO